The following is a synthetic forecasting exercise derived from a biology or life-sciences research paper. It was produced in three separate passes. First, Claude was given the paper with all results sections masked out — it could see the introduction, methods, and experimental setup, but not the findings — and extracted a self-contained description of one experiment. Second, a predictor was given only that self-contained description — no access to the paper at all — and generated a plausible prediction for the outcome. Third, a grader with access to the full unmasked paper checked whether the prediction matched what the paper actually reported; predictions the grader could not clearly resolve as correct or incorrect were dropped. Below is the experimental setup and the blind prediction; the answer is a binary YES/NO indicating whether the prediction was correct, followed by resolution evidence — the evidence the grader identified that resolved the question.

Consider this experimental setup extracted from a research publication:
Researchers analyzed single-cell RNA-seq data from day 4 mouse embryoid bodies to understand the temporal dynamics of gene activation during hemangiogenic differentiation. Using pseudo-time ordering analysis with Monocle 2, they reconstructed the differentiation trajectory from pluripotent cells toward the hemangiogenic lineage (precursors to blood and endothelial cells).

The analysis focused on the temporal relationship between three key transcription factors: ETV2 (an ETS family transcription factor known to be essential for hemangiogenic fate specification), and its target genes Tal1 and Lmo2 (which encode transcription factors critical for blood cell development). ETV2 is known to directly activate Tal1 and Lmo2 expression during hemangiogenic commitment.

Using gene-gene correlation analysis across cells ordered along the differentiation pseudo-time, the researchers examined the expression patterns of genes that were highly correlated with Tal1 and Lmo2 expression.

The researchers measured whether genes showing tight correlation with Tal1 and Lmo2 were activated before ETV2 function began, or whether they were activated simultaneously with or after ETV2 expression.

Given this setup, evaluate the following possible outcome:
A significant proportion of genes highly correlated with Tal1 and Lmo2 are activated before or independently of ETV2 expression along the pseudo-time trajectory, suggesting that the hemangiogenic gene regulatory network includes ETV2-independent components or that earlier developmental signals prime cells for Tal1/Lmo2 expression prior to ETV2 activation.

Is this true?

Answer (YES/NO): YES